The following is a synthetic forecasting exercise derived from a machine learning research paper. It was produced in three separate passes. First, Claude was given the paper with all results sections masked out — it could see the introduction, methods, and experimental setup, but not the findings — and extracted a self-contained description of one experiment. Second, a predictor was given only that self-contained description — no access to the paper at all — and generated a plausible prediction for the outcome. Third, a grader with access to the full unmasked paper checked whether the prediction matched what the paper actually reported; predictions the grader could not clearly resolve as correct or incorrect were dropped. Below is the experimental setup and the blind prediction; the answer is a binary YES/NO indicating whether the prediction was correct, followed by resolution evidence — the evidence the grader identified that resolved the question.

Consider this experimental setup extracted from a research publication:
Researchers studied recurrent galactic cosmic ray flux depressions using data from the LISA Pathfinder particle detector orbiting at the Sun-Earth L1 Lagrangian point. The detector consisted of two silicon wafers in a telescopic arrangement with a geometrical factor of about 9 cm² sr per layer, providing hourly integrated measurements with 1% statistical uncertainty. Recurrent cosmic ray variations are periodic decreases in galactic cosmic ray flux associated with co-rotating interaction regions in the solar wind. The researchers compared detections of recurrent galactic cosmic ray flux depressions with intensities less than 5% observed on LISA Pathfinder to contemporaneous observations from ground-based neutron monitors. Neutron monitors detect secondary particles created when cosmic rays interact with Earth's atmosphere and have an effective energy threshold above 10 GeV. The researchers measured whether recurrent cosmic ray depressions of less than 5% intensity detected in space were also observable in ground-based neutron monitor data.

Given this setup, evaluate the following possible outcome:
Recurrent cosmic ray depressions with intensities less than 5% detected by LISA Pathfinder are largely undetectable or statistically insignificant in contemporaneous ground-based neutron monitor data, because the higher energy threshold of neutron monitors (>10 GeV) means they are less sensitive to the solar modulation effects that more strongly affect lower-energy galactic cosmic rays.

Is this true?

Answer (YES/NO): YES